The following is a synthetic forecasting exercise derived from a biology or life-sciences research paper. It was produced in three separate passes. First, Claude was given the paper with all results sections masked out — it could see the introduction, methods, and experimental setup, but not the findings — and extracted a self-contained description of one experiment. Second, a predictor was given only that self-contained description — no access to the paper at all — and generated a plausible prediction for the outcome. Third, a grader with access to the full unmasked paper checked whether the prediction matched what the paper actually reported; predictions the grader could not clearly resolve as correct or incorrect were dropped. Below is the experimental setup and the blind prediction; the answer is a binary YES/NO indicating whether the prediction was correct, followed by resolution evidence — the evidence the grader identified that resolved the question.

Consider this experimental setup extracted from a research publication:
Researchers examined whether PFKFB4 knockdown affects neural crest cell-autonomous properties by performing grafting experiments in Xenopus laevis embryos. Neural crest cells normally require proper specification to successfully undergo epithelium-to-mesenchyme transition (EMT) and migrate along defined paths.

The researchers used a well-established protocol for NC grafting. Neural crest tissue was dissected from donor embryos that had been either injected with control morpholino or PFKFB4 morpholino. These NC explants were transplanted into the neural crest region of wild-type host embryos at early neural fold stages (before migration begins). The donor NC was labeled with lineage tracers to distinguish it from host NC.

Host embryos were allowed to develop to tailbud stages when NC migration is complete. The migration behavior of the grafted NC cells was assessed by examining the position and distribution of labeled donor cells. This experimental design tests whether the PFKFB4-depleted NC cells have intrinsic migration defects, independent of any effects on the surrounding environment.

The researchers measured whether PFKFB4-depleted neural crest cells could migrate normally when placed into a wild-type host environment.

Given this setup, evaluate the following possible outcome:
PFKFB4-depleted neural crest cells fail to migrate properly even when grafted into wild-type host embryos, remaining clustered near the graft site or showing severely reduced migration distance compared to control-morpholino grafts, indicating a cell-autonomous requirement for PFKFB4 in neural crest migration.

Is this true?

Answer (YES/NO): YES